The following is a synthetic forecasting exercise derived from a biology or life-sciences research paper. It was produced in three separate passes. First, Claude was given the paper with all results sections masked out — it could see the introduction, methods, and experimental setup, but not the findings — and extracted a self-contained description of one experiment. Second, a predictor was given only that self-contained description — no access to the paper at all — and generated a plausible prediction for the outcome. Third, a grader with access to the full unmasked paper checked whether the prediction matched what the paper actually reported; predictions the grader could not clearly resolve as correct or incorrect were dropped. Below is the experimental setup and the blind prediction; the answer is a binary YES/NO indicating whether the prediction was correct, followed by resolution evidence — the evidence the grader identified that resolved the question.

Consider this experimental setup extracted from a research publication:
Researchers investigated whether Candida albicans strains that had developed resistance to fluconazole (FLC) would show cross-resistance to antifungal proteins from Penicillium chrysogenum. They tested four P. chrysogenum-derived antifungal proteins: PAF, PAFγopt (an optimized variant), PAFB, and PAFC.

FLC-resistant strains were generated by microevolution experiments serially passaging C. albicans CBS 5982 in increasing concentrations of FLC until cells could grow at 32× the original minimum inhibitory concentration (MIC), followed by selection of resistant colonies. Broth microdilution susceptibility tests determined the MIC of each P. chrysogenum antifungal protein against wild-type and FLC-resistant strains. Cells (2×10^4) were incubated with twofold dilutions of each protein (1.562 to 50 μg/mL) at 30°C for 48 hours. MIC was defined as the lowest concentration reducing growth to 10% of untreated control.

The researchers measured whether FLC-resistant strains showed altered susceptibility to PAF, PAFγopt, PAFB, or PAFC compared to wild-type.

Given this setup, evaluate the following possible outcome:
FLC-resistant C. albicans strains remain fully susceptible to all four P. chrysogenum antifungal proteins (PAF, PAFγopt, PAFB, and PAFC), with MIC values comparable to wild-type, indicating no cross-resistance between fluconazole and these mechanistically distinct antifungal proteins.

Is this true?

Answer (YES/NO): YES